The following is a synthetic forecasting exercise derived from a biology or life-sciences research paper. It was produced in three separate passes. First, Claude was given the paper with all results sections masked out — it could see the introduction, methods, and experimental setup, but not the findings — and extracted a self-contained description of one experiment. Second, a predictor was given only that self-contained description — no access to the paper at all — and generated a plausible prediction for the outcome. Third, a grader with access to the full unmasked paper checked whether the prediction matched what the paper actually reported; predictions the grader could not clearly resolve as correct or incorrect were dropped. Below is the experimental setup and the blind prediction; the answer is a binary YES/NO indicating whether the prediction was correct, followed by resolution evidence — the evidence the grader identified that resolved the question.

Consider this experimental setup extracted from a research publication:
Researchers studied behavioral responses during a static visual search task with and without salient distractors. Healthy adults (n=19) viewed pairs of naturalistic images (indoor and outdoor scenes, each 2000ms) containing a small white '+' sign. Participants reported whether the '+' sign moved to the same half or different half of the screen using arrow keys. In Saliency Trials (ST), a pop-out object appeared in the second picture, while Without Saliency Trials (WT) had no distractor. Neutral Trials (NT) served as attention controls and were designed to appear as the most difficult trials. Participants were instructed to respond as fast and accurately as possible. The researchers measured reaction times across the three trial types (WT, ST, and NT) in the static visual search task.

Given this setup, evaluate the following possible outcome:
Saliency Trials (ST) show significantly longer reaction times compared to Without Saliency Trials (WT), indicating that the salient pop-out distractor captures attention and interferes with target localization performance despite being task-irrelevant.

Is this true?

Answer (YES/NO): YES